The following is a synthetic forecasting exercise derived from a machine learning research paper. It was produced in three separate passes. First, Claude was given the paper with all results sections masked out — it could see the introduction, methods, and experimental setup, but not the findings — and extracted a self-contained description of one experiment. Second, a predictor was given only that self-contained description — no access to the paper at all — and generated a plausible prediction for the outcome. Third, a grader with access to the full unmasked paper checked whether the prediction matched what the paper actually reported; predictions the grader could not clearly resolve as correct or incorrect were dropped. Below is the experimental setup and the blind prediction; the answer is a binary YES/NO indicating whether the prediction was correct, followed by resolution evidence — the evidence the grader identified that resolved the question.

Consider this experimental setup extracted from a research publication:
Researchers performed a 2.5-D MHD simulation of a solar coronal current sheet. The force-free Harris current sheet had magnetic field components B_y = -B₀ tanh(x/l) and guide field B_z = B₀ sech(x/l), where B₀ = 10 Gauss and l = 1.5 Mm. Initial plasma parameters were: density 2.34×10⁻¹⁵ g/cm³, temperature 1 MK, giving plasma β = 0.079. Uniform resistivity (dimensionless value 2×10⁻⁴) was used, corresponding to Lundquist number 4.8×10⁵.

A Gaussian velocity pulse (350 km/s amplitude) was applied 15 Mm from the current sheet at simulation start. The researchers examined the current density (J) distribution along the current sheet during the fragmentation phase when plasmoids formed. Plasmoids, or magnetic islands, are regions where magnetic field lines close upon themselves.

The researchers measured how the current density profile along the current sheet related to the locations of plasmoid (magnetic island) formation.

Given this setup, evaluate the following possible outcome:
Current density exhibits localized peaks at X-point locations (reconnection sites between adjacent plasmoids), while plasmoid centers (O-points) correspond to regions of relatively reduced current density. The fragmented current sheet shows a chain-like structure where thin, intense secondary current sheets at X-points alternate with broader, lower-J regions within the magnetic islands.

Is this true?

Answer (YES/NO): YES